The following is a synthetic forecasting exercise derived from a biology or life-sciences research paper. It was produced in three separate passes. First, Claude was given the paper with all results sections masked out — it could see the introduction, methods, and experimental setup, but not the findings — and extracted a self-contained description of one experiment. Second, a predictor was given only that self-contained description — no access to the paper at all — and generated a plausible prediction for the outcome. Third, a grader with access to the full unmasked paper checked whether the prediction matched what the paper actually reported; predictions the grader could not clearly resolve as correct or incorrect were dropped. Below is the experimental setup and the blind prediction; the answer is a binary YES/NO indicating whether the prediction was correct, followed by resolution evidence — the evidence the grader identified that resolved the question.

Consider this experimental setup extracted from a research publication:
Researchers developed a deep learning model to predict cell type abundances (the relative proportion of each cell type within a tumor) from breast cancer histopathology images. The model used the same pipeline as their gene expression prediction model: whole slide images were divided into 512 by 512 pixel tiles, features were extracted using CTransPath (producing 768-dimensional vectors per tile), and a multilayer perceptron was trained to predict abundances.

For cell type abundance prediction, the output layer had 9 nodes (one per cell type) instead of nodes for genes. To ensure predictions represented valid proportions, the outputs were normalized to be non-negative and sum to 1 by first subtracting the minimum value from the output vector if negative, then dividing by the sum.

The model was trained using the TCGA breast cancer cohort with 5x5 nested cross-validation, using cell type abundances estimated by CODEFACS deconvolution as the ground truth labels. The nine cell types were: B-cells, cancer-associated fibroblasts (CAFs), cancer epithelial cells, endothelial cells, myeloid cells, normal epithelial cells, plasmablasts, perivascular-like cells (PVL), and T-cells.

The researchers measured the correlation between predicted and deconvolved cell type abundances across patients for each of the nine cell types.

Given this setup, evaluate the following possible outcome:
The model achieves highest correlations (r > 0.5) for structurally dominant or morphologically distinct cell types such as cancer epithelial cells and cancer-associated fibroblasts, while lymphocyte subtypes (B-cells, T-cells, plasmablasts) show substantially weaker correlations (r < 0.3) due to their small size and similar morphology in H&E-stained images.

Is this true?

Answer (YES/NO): NO